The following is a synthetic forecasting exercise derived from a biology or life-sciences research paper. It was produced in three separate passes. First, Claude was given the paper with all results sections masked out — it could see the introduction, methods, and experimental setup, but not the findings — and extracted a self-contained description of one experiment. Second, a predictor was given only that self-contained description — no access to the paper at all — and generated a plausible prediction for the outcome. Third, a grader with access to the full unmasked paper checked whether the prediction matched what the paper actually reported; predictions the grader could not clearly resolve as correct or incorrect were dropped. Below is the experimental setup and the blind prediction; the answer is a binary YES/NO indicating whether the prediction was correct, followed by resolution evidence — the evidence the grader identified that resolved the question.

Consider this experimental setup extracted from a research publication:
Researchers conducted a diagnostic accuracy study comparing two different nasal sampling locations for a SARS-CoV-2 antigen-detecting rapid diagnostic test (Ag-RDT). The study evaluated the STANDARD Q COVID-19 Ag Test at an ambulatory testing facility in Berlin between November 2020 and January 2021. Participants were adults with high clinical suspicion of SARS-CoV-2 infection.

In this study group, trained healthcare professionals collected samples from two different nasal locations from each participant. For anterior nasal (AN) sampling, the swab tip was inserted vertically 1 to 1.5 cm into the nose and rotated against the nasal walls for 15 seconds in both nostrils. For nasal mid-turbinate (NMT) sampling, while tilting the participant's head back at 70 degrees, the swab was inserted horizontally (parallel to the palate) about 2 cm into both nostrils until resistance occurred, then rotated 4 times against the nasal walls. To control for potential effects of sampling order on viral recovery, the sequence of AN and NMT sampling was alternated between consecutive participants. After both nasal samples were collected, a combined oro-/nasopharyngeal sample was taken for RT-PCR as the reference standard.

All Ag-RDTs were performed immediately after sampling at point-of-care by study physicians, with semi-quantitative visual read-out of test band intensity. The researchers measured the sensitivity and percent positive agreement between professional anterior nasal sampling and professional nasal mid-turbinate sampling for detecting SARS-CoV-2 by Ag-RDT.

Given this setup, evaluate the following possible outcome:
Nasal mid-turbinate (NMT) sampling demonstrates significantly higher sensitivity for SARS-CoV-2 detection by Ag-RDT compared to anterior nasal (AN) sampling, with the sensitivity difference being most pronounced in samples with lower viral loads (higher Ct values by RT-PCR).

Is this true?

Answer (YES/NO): NO